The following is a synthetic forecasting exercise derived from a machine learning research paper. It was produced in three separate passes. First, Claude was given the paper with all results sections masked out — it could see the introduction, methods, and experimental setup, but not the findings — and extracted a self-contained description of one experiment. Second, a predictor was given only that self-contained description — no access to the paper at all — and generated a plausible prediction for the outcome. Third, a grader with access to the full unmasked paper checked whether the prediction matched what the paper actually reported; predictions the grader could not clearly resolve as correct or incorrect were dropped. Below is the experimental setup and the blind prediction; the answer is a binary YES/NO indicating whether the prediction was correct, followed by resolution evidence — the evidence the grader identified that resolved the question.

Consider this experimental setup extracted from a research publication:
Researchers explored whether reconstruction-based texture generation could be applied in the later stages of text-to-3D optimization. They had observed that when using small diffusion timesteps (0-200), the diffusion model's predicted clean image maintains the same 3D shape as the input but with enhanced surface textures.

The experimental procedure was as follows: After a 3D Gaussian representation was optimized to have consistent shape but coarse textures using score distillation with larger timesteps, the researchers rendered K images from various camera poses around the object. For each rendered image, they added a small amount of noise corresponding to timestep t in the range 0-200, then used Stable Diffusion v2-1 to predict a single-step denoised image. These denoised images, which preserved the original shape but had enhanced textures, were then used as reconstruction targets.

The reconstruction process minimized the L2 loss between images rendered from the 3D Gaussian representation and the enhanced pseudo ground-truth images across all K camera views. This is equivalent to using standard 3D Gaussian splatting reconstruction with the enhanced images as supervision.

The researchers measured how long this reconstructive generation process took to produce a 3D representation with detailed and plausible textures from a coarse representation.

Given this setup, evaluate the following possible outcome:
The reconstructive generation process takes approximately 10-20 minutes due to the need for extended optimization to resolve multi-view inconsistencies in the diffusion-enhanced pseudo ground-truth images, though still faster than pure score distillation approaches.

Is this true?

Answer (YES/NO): NO